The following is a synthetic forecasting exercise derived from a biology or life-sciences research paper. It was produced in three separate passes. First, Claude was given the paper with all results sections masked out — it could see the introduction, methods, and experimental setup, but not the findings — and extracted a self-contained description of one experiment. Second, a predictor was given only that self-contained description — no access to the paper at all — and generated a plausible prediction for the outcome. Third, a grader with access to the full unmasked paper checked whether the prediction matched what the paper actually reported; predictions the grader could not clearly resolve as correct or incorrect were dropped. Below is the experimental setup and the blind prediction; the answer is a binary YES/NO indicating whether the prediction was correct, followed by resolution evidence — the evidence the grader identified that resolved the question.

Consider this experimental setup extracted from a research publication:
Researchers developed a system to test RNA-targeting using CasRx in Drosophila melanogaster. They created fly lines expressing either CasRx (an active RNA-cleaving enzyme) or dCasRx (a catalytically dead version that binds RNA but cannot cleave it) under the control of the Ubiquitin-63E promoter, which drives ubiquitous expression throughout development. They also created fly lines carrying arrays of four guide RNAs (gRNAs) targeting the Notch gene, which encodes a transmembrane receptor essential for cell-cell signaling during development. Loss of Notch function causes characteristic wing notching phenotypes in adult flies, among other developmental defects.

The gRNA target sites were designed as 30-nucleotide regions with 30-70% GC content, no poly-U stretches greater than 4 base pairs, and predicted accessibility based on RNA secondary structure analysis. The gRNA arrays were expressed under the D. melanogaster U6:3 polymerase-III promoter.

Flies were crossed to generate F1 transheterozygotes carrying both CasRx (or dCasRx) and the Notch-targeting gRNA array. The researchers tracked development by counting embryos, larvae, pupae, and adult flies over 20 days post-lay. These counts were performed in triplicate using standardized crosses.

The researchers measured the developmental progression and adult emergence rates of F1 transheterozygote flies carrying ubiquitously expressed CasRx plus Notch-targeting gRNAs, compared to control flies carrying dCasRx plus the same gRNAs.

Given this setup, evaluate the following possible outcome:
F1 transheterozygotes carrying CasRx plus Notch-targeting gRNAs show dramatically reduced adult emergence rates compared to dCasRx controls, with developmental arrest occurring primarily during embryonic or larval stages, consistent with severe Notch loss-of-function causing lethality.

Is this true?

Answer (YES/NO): YES